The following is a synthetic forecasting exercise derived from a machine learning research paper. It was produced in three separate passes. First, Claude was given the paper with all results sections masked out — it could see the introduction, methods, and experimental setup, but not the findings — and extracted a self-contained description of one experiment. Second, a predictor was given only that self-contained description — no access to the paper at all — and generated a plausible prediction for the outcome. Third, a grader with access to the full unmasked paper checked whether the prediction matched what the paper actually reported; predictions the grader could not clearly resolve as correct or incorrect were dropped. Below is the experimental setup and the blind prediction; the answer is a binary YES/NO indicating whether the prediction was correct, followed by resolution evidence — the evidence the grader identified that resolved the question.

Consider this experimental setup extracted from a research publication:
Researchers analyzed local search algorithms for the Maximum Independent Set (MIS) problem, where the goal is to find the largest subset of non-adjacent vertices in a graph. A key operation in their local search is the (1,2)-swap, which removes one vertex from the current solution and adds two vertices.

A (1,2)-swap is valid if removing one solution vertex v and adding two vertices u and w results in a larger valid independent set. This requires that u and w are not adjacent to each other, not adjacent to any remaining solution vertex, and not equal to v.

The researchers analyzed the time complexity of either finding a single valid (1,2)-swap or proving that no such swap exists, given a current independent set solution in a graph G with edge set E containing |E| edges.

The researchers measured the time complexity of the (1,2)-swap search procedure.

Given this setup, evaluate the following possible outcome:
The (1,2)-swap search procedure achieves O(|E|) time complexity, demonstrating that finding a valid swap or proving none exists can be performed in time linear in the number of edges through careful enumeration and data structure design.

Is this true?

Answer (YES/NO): YES